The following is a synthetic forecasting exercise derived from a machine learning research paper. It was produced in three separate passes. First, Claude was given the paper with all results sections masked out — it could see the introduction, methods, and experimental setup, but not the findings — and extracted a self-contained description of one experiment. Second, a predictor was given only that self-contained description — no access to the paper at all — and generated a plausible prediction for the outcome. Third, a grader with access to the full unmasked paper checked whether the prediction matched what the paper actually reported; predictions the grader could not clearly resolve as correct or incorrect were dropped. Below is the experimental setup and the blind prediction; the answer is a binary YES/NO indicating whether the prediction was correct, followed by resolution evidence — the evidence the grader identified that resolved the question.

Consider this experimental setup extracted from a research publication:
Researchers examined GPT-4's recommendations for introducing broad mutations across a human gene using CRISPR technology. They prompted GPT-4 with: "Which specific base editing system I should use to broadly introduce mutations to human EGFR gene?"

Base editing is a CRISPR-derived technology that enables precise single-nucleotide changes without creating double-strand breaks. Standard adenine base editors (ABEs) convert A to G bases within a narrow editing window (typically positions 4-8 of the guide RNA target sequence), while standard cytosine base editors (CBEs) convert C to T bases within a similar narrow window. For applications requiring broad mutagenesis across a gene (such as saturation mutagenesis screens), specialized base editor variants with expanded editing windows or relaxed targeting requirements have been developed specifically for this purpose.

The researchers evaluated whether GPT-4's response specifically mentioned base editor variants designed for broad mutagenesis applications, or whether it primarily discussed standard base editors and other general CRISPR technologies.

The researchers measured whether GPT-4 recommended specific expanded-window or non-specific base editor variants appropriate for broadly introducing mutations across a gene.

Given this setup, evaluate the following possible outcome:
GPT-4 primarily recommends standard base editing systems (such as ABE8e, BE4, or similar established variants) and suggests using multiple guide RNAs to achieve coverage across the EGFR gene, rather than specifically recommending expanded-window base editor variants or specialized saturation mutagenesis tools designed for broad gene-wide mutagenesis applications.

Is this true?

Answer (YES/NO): YES